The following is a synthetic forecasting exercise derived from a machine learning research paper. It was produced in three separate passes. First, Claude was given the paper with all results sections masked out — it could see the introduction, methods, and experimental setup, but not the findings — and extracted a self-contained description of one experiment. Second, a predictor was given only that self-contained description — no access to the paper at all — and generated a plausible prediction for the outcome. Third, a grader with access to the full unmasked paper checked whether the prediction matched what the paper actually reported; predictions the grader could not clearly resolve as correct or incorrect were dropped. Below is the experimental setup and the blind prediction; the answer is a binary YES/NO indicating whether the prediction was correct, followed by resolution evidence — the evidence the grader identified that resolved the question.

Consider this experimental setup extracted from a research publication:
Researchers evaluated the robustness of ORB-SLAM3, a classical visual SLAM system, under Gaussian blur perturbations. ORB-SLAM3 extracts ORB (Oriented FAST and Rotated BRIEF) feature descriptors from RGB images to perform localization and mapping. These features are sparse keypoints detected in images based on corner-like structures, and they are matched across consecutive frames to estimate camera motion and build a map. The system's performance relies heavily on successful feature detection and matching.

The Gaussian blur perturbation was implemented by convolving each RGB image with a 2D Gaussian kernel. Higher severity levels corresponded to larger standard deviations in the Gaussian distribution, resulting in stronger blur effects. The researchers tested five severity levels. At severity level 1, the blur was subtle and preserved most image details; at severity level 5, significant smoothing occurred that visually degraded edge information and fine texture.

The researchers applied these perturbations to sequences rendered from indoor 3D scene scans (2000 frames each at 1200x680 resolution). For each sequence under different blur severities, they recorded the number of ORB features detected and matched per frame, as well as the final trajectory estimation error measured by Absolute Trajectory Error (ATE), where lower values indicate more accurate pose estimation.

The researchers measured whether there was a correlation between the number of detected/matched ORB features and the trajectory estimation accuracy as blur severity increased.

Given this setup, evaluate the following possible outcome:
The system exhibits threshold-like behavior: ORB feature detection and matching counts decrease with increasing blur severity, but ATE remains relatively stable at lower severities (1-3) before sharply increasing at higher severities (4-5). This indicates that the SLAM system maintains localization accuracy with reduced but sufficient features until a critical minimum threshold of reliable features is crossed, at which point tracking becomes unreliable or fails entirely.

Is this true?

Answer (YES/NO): NO